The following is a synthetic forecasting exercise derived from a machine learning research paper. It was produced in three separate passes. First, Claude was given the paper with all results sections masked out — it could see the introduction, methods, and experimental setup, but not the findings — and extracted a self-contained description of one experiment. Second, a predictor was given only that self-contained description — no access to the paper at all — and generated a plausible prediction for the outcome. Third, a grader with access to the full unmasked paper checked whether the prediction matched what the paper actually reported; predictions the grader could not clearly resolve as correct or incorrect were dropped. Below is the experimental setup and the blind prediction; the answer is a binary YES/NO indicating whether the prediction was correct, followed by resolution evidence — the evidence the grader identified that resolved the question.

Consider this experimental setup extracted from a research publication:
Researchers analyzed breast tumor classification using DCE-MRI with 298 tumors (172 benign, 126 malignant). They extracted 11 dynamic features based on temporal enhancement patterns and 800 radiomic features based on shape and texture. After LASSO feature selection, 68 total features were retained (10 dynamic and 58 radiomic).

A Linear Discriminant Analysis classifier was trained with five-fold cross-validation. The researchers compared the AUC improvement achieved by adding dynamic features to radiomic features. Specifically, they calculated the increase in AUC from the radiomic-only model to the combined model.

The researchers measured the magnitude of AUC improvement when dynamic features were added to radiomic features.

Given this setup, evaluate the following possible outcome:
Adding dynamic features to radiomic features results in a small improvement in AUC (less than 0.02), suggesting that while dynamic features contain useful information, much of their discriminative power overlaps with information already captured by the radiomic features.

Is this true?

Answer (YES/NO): NO